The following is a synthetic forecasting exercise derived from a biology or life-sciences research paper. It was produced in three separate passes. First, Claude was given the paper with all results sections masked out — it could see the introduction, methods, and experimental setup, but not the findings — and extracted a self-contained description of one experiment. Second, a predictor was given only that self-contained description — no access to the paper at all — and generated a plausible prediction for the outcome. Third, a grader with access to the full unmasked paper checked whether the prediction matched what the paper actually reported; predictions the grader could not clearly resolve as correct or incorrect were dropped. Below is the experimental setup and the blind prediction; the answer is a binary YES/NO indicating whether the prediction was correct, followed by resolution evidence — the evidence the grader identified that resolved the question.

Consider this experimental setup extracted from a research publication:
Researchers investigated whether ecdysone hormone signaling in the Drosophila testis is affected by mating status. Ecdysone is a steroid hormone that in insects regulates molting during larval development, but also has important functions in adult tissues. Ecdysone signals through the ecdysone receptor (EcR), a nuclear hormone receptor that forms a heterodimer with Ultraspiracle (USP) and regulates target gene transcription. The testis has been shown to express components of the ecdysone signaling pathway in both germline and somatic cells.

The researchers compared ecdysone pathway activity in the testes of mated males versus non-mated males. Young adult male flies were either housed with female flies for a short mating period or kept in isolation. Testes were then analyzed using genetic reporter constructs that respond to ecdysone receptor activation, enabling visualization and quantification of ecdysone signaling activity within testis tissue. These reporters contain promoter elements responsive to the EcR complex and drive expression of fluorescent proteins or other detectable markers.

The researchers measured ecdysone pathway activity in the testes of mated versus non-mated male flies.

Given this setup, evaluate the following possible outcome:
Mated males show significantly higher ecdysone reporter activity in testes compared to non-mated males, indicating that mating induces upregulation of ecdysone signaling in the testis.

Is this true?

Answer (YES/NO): YES